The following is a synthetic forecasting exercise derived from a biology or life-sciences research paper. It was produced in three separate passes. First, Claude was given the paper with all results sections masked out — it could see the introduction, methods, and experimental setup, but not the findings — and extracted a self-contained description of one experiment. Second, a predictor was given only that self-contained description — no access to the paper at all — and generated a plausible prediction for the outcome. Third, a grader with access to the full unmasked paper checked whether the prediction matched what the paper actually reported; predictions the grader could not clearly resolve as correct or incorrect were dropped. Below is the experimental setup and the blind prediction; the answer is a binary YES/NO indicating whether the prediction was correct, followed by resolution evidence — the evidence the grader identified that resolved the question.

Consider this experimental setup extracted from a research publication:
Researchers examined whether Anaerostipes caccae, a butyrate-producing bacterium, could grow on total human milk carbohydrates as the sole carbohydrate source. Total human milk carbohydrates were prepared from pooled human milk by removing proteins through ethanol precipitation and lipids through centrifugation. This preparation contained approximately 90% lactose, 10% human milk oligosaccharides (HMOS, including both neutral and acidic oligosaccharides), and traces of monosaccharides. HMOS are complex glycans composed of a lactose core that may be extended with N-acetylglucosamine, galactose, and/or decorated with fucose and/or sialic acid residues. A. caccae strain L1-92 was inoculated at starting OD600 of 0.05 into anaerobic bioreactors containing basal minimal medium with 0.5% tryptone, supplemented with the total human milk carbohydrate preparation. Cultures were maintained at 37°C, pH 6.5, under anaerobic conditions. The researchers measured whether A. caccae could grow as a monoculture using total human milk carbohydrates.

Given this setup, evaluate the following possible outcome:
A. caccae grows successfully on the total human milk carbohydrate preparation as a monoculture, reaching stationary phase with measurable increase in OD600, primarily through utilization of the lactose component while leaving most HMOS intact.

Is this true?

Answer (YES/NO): NO